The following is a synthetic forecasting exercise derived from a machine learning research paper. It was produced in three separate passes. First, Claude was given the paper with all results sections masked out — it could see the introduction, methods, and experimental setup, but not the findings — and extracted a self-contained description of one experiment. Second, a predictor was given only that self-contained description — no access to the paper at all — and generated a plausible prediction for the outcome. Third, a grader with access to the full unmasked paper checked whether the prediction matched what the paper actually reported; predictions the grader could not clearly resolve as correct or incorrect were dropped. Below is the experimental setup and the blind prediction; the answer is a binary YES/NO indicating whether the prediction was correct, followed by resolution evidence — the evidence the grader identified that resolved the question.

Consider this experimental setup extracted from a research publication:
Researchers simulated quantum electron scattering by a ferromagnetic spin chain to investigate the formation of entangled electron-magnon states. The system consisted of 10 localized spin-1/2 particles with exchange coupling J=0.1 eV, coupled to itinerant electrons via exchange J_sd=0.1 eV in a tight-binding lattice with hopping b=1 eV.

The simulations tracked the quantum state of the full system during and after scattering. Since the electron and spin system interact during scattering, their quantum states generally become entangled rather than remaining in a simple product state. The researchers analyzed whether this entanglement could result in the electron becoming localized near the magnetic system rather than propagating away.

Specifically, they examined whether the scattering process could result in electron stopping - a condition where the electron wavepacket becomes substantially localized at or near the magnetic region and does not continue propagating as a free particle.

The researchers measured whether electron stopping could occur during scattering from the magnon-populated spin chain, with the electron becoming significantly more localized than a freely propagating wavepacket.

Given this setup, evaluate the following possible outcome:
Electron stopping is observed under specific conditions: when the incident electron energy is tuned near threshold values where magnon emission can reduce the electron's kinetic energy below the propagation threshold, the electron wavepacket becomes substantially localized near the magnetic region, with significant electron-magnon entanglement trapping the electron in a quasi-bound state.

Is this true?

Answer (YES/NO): NO